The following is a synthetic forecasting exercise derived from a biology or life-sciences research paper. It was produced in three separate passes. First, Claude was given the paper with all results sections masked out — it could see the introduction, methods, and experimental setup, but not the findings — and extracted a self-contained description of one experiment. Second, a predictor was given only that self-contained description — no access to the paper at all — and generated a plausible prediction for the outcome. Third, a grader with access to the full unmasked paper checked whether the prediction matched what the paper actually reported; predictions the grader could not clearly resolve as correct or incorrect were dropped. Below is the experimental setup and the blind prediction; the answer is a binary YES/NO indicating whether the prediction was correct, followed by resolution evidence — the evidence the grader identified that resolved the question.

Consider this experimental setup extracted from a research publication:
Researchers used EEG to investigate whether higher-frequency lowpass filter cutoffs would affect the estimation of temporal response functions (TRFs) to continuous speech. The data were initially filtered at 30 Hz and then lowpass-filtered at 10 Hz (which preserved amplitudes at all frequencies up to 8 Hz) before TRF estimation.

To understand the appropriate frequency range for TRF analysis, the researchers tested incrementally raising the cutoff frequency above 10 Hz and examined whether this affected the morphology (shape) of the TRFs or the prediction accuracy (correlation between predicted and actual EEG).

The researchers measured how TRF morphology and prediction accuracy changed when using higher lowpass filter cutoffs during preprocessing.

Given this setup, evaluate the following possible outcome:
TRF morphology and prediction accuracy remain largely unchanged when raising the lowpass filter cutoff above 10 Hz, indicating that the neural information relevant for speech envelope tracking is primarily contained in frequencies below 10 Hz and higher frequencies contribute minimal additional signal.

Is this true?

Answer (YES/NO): NO